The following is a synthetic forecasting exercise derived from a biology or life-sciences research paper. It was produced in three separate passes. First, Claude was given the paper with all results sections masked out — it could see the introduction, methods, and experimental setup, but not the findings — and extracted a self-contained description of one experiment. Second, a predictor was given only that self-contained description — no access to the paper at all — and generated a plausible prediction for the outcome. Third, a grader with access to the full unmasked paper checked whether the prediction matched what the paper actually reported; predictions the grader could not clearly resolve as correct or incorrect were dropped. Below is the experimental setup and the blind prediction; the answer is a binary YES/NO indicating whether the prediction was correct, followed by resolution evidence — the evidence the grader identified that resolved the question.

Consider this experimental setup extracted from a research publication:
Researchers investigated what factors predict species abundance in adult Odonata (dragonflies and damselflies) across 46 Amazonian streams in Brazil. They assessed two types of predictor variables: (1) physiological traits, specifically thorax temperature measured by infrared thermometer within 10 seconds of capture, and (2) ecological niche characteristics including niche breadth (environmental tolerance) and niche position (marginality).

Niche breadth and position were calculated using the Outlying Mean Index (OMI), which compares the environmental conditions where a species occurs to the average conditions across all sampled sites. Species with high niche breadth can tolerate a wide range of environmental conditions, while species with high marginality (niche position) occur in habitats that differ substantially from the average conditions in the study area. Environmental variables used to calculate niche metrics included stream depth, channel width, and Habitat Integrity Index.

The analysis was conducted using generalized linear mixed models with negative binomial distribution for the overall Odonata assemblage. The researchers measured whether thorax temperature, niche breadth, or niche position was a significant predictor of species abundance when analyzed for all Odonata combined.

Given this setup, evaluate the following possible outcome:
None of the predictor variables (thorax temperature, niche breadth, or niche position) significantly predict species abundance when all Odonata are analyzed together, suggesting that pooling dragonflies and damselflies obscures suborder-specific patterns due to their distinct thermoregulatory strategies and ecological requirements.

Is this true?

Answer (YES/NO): NO